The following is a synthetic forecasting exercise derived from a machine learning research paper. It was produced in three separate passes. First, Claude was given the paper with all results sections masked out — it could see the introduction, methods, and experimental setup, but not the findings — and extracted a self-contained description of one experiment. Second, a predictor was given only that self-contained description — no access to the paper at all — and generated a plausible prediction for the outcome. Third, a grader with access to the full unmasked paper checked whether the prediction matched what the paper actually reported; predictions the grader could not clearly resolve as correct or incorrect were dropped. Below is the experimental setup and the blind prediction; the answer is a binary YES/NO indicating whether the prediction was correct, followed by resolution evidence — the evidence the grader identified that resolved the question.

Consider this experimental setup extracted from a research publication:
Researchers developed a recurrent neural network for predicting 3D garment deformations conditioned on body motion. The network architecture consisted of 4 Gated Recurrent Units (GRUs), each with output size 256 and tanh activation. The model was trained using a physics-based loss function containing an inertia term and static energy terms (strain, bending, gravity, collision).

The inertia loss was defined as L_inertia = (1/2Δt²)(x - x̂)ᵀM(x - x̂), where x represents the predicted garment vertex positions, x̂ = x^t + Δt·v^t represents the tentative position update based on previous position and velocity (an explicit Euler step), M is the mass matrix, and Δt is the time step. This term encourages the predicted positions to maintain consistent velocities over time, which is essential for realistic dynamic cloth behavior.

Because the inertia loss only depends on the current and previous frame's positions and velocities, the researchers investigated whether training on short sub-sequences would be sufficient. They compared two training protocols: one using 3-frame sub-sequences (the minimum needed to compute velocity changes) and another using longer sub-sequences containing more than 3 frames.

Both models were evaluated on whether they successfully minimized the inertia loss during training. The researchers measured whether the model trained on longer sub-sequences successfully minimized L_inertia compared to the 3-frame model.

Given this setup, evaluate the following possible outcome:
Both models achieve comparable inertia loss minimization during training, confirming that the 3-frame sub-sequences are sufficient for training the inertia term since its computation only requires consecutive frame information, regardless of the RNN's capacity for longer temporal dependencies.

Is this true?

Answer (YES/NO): YES